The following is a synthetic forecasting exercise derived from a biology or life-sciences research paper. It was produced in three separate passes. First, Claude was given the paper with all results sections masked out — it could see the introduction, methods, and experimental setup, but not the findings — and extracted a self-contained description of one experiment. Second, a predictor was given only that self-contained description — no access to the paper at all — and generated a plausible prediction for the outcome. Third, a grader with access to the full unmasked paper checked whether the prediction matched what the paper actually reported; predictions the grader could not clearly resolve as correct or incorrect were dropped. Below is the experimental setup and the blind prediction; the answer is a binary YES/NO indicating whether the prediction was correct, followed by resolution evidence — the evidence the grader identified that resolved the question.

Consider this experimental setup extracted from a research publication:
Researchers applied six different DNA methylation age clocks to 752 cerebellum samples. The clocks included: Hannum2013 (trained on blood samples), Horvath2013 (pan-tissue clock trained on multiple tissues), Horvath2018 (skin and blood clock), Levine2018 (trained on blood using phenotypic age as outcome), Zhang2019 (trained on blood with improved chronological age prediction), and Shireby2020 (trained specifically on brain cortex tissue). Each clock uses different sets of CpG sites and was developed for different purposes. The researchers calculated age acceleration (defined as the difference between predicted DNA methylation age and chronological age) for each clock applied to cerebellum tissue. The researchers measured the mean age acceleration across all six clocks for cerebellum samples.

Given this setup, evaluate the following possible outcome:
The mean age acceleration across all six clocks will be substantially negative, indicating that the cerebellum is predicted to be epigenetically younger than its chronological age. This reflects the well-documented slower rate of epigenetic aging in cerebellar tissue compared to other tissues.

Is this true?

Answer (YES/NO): YES